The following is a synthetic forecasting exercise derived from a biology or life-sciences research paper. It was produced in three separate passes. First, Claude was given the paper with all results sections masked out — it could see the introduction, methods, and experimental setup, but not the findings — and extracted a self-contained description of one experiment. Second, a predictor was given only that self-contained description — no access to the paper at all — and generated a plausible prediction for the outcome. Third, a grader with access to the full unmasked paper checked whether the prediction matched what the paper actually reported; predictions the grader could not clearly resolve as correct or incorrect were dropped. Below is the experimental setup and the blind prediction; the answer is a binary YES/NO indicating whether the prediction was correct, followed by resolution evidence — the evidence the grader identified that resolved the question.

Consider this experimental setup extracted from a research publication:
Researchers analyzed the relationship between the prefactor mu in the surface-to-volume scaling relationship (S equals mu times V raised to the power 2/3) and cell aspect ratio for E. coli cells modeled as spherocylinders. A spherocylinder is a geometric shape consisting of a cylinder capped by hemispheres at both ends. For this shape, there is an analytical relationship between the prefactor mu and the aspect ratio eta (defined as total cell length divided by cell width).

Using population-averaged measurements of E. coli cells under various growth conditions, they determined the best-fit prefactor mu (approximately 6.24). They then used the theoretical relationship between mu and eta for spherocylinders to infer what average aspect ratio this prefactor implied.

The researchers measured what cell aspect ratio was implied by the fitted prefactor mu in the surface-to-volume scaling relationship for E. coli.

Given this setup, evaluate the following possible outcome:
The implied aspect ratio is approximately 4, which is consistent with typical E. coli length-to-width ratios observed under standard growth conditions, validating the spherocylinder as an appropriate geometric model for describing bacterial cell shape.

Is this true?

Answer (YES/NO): YES